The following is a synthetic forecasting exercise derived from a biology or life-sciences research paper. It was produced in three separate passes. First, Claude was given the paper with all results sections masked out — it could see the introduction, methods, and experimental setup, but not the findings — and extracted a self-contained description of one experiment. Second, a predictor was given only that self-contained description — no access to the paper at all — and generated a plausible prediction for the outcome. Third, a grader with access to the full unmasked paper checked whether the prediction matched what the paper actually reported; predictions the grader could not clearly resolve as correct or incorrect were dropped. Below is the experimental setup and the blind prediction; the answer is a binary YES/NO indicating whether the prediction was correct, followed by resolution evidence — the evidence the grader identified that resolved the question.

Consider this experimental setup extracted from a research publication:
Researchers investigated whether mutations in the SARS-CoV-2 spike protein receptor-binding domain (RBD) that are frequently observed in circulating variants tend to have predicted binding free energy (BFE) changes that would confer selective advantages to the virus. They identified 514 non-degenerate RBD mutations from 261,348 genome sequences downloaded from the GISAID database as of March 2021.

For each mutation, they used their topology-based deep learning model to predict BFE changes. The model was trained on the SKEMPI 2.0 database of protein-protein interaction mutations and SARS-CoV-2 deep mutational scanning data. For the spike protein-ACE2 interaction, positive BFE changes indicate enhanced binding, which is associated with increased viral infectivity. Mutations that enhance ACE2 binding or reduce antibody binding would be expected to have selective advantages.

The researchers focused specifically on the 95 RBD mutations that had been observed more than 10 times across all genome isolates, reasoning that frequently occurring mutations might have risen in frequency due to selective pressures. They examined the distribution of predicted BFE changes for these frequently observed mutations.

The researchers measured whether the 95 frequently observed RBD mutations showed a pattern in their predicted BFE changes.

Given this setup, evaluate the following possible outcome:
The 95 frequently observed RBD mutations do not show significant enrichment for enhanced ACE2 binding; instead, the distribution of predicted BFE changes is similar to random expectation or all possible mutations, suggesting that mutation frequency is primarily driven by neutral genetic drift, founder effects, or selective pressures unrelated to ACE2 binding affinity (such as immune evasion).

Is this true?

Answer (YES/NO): NO